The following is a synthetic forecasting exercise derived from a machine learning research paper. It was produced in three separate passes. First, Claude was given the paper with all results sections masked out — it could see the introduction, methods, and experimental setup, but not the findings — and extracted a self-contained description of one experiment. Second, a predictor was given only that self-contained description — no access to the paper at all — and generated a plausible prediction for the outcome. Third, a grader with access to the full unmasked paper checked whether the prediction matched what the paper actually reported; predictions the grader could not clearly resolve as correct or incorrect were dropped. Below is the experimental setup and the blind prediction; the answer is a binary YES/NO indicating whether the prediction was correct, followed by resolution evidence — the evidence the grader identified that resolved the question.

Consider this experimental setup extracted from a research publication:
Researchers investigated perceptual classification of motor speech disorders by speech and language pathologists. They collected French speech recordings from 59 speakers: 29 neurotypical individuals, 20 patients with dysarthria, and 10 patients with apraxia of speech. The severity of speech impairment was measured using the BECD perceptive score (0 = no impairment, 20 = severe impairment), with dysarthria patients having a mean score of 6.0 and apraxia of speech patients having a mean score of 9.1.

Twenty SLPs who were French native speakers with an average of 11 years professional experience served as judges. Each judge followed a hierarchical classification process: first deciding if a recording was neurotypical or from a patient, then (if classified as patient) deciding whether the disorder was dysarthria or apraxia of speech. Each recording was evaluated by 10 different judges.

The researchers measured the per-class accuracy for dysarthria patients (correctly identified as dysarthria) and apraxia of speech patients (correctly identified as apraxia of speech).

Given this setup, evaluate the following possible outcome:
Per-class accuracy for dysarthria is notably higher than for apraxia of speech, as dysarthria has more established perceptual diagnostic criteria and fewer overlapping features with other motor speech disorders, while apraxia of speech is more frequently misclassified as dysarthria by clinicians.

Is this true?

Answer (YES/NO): NO